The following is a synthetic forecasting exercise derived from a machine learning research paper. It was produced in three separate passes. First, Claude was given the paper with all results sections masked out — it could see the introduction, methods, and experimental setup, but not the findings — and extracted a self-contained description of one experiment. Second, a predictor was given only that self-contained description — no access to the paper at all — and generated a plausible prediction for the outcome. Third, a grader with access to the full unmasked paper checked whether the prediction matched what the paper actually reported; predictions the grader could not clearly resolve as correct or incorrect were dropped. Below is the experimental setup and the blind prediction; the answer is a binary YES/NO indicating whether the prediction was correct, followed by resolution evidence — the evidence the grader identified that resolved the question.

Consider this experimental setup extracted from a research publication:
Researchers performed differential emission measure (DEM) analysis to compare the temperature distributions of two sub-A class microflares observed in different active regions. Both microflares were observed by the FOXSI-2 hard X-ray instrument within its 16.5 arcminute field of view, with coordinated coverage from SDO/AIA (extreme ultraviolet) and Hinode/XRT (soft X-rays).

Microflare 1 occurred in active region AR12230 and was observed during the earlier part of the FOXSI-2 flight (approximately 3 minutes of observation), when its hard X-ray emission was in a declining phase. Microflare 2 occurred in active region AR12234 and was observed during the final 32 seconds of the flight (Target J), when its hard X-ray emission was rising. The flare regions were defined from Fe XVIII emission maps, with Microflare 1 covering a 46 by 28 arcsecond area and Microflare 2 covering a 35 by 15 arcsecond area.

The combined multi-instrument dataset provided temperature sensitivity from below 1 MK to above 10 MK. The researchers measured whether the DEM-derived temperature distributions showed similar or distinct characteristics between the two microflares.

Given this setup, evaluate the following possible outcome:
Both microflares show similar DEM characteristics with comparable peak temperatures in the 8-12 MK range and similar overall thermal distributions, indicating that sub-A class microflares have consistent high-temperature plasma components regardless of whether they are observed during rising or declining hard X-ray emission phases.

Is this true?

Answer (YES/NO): NO